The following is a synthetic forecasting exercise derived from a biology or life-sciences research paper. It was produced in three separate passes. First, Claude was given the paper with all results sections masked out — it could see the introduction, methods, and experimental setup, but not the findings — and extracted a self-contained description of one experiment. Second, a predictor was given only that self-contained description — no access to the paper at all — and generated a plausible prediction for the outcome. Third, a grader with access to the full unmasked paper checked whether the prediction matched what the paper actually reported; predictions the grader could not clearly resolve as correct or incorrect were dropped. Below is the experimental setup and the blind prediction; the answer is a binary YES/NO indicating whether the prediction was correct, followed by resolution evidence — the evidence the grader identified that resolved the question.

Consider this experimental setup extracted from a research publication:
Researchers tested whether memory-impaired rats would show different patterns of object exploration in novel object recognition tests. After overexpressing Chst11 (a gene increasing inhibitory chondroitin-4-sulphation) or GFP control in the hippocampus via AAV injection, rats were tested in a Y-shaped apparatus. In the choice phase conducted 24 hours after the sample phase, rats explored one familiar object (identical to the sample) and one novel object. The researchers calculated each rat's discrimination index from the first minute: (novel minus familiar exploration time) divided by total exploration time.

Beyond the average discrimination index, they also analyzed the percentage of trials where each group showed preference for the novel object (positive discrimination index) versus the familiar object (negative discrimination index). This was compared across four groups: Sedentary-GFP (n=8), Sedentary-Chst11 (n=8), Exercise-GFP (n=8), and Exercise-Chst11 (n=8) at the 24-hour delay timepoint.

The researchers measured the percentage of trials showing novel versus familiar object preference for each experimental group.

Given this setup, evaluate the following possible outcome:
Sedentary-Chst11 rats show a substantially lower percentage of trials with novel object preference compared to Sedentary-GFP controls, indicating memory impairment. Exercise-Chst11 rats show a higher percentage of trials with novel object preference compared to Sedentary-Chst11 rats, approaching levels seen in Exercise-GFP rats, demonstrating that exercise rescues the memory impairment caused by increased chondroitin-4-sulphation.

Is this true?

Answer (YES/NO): YES